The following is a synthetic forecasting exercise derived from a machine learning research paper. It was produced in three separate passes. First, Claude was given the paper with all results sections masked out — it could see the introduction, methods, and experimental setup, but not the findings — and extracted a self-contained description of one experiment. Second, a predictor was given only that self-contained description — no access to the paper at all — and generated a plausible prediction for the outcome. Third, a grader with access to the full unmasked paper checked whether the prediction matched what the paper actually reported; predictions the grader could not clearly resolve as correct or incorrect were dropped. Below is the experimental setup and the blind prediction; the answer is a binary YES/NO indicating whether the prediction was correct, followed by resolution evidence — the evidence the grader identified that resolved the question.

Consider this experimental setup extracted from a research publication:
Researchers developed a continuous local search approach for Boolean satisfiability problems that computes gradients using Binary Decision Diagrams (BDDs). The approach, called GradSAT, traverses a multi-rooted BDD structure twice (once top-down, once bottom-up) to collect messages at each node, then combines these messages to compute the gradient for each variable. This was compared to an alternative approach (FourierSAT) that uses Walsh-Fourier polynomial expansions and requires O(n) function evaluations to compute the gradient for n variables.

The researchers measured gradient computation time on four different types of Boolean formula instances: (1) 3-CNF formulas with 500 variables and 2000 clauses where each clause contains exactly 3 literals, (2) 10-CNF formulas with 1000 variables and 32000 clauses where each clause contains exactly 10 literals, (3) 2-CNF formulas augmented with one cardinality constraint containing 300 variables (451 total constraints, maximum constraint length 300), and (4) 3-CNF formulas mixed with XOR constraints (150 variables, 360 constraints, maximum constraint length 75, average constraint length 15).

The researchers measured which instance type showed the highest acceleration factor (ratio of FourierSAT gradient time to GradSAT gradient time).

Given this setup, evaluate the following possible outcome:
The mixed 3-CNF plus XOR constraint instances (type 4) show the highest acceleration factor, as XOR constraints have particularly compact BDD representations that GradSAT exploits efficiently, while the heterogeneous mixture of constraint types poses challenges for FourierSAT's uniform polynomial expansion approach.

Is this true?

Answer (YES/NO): NO